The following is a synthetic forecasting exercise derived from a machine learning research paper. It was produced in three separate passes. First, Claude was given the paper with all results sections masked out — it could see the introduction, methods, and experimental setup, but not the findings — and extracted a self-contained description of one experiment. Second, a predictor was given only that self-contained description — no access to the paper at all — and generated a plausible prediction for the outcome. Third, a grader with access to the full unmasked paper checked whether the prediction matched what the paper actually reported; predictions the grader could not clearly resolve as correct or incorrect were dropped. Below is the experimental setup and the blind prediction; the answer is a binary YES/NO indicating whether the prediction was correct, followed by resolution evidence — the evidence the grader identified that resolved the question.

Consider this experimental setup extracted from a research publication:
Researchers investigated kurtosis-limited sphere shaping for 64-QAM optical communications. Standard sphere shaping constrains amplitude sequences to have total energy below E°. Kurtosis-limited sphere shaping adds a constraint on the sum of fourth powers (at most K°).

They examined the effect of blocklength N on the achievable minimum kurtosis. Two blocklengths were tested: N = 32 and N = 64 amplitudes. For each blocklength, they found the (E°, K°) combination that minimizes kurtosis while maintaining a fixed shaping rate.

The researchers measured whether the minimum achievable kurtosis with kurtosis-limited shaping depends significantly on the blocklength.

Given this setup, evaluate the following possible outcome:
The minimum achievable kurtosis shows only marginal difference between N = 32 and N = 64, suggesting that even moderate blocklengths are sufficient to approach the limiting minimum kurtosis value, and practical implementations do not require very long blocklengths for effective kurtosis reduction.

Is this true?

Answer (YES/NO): YES